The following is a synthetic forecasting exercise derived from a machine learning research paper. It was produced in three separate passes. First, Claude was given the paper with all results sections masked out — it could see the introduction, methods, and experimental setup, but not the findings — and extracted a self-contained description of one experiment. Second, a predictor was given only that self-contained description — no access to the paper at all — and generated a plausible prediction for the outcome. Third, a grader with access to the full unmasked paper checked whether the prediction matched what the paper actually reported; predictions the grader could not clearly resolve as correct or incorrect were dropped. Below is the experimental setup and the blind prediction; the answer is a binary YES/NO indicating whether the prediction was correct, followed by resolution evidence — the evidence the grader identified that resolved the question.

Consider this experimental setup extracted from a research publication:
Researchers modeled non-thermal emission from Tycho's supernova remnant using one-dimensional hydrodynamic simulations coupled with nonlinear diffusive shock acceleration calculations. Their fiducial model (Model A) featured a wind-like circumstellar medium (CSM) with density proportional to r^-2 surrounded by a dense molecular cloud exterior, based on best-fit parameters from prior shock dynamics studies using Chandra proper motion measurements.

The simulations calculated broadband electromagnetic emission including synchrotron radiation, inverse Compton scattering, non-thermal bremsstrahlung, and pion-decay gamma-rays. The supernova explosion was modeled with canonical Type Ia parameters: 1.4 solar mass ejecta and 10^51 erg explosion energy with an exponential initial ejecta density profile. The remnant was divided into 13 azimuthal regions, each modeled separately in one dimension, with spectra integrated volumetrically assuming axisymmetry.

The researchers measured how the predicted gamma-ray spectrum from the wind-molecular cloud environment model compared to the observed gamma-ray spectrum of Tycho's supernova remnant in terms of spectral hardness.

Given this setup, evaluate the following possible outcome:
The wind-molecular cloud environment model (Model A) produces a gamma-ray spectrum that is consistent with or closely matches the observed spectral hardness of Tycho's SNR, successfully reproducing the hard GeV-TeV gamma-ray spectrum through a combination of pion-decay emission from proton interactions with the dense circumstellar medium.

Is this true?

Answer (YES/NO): NO